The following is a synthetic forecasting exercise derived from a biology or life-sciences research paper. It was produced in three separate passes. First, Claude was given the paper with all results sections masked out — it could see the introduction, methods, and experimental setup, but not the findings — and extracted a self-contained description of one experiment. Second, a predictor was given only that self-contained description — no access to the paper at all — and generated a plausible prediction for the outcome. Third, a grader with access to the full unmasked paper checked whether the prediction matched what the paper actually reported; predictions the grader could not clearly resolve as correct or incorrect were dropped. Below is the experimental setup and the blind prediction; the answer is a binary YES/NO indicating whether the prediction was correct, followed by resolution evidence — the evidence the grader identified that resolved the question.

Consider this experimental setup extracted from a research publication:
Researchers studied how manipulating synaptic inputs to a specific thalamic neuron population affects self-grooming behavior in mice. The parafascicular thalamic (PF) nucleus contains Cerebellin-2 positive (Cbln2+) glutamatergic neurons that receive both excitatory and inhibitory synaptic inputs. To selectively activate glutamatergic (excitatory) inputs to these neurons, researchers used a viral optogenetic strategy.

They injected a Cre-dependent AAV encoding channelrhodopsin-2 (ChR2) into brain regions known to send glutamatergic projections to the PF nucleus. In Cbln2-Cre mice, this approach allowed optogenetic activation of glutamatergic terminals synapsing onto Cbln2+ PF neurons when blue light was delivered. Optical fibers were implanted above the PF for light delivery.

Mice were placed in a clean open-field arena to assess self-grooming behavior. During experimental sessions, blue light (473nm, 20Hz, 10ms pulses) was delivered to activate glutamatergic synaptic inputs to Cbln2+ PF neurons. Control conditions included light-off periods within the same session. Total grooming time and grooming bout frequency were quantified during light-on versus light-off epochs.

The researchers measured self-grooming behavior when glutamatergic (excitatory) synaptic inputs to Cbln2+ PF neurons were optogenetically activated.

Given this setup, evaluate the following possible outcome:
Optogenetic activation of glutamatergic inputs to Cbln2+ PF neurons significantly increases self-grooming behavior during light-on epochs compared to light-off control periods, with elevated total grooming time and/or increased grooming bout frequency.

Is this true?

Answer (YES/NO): NO